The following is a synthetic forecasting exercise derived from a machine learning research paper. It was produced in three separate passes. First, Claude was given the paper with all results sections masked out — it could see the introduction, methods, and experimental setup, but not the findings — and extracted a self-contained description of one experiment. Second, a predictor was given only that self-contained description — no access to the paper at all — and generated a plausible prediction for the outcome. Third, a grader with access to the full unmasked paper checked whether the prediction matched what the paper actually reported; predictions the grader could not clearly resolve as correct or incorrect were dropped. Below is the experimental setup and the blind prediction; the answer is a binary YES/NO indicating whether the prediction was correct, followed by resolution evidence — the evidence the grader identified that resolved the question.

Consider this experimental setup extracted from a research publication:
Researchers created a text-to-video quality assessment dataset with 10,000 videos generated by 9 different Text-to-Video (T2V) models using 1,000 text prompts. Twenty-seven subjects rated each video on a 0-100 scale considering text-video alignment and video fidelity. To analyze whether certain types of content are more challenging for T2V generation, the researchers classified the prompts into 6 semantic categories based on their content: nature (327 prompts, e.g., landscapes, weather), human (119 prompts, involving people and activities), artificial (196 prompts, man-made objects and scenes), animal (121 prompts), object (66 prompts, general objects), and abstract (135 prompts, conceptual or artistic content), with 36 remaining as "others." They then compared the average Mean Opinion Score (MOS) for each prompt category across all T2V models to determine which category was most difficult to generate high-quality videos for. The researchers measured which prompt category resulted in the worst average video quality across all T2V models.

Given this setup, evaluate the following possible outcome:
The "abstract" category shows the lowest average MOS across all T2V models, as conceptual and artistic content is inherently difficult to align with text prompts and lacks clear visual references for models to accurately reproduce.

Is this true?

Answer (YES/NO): NO